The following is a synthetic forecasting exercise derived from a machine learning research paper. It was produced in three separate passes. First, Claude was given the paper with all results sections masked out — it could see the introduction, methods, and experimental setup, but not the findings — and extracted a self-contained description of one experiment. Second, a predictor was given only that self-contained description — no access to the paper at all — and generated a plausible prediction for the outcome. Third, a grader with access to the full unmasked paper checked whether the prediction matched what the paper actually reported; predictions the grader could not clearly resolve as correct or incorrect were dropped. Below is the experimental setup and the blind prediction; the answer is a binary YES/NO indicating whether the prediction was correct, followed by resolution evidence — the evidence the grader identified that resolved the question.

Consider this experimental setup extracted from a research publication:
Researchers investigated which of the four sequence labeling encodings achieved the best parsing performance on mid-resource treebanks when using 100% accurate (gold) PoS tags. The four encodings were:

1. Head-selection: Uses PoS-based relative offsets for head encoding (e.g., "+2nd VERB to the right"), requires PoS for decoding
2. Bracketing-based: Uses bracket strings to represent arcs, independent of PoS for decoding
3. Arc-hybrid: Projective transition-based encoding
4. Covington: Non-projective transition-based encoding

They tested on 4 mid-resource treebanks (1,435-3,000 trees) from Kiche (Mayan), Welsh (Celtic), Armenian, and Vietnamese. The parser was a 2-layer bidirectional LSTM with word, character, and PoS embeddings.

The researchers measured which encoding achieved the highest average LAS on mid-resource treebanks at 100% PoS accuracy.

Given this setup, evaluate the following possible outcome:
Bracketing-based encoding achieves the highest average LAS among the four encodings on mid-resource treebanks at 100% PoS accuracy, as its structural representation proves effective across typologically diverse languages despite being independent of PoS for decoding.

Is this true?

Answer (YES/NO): NO